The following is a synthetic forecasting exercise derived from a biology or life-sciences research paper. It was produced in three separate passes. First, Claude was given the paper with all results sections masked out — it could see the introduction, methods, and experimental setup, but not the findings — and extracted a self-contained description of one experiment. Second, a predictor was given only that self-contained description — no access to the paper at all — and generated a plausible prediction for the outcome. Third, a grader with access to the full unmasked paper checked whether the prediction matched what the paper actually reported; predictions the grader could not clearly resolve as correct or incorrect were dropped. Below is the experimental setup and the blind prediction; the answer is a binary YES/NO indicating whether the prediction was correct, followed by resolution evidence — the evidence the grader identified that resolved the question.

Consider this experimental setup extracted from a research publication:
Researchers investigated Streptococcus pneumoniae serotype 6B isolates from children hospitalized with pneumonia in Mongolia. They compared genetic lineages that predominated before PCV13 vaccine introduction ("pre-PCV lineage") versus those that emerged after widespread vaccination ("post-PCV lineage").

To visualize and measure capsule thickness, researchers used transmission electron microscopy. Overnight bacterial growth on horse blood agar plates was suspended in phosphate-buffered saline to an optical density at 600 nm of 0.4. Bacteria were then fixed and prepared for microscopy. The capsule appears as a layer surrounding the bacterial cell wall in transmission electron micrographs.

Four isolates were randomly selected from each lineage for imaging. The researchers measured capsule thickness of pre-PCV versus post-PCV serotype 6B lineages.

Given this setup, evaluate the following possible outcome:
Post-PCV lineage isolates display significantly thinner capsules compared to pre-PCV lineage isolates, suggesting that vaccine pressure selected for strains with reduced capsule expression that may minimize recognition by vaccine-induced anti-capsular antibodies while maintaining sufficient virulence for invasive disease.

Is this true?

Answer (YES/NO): NO